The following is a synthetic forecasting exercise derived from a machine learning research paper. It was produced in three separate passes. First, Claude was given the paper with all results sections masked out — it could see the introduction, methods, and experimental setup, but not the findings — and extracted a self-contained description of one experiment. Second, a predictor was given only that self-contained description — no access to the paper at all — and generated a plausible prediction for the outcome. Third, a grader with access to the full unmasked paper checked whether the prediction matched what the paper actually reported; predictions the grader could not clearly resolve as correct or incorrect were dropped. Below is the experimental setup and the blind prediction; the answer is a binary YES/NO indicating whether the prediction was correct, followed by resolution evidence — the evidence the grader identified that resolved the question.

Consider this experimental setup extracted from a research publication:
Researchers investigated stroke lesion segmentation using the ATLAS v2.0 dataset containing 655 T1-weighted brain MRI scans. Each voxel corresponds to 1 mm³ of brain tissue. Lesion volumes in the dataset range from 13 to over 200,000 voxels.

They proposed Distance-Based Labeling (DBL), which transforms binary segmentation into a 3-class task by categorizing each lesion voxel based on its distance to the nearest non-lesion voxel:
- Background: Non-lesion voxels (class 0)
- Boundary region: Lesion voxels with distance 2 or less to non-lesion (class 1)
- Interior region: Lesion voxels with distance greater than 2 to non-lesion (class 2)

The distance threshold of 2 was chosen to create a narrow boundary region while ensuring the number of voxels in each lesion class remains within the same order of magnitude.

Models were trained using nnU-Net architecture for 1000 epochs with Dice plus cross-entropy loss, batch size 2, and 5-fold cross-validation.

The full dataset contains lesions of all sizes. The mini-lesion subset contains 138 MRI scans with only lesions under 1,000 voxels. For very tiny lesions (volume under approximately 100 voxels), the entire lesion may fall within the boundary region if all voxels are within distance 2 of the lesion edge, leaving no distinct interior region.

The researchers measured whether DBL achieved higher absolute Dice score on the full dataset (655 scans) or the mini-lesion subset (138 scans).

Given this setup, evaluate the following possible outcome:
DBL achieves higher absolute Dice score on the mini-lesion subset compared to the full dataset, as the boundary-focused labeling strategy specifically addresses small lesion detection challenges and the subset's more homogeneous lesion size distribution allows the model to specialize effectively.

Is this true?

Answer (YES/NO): NO